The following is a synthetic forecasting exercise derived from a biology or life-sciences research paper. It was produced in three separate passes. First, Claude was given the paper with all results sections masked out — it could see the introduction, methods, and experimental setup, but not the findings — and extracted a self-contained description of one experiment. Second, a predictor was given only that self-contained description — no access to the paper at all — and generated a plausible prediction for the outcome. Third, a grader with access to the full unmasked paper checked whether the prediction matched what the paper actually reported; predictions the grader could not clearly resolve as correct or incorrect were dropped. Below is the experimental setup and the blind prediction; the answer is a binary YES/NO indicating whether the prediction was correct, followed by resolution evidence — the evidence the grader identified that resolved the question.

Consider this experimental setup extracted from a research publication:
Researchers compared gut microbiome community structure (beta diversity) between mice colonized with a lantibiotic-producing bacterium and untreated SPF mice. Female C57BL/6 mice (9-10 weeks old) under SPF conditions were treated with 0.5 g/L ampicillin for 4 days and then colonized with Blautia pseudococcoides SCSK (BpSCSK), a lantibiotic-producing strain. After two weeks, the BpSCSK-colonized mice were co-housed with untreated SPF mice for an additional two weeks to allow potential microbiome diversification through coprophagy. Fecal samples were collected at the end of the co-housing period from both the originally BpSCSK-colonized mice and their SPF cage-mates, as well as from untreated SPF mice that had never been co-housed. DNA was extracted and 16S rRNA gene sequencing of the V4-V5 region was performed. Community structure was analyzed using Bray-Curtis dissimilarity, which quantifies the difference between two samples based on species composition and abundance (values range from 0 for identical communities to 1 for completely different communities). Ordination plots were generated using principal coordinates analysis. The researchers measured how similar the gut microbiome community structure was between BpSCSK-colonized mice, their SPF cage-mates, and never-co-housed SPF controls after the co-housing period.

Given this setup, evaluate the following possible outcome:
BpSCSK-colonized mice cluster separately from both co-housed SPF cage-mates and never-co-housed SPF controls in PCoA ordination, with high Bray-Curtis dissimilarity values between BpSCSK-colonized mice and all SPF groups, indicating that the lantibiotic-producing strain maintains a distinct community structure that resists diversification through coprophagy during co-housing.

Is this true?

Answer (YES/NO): YES